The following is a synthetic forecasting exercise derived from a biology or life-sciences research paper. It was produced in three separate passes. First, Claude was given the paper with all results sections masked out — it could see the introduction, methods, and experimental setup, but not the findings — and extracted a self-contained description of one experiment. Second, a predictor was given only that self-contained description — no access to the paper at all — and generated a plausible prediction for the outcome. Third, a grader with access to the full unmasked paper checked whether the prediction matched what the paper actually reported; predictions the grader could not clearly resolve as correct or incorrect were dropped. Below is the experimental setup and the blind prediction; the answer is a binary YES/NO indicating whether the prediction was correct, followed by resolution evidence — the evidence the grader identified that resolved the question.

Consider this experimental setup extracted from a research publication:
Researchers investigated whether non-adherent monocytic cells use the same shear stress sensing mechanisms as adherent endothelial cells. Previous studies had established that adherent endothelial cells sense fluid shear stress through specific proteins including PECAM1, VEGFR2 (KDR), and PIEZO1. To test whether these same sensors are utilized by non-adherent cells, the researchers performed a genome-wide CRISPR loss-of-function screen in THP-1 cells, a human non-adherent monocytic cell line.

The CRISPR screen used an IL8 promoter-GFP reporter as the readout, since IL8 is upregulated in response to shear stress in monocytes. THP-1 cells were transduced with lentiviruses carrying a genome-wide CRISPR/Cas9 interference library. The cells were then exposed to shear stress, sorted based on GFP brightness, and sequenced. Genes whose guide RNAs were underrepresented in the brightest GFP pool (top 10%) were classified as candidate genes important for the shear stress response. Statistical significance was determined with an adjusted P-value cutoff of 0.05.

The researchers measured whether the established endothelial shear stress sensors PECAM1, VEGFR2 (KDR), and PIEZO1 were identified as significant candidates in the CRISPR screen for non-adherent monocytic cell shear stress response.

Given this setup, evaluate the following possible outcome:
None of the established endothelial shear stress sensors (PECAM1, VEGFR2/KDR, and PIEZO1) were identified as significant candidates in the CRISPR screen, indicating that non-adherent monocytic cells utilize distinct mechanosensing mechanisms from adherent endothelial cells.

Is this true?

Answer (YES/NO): YES